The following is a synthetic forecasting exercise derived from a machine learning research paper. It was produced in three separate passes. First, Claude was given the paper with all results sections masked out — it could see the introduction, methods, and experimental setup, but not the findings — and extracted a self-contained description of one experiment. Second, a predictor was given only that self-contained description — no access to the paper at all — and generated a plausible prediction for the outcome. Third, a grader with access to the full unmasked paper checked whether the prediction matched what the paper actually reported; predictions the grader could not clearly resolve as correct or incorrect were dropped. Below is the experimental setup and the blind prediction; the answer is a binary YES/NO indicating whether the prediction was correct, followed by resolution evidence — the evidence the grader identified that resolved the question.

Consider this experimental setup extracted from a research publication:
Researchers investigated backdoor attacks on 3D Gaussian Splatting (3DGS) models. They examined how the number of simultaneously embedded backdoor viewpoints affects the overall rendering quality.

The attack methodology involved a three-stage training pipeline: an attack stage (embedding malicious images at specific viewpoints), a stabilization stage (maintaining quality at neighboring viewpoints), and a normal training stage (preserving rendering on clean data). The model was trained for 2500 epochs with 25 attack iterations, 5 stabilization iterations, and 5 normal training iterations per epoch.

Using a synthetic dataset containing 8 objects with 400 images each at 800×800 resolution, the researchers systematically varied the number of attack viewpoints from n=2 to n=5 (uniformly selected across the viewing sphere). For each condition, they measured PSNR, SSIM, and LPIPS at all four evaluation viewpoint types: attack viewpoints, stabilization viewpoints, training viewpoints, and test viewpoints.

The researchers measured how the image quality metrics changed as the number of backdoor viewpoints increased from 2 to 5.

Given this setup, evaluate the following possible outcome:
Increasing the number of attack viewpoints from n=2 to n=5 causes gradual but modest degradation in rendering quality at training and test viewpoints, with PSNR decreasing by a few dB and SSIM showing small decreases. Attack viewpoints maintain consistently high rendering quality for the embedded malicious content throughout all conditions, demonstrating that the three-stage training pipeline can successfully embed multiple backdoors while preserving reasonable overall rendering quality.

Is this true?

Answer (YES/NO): NO